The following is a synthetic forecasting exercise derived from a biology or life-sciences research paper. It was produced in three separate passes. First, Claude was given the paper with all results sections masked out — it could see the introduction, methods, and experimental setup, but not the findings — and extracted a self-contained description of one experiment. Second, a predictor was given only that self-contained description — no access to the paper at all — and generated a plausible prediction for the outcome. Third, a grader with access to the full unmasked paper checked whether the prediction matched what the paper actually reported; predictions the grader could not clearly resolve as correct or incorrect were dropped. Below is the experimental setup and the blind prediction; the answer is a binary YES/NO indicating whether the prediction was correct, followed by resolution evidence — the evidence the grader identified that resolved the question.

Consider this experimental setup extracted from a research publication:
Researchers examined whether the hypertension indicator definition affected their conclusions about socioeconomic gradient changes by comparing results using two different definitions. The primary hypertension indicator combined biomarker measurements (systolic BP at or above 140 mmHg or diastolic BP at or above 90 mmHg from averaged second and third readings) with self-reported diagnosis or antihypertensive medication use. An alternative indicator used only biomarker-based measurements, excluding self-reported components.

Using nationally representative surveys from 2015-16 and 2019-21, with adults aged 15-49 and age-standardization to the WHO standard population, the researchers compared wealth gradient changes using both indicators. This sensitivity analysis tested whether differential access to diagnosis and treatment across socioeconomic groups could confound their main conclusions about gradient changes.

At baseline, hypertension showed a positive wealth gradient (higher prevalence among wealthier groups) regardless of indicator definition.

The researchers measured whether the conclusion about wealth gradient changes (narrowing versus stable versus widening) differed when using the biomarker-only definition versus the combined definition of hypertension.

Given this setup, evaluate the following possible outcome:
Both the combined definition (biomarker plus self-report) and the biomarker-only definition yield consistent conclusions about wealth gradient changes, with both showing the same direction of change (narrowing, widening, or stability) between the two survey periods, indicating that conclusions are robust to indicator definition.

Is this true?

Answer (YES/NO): YES